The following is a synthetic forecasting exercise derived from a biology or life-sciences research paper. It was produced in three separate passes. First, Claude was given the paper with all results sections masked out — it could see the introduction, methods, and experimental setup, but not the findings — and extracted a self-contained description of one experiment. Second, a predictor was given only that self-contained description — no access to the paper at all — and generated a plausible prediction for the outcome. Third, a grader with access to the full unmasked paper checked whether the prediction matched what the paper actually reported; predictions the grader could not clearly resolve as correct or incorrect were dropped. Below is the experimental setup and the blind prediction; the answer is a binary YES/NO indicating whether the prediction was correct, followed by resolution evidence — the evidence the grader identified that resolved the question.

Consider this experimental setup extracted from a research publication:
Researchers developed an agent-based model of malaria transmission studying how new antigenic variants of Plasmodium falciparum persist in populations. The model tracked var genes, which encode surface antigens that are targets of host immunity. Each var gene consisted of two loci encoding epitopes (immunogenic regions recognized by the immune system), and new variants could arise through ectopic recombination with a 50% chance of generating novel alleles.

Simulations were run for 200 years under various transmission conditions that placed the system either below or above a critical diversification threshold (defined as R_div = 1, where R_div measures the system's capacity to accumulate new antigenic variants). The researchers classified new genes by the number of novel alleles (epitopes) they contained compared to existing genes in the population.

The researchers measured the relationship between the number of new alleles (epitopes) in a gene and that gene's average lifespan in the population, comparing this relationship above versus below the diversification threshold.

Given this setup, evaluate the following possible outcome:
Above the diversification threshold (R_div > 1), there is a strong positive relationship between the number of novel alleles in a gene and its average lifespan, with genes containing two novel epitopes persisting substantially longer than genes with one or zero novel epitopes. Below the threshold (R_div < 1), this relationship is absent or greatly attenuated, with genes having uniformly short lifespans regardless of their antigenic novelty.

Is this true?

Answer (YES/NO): YES